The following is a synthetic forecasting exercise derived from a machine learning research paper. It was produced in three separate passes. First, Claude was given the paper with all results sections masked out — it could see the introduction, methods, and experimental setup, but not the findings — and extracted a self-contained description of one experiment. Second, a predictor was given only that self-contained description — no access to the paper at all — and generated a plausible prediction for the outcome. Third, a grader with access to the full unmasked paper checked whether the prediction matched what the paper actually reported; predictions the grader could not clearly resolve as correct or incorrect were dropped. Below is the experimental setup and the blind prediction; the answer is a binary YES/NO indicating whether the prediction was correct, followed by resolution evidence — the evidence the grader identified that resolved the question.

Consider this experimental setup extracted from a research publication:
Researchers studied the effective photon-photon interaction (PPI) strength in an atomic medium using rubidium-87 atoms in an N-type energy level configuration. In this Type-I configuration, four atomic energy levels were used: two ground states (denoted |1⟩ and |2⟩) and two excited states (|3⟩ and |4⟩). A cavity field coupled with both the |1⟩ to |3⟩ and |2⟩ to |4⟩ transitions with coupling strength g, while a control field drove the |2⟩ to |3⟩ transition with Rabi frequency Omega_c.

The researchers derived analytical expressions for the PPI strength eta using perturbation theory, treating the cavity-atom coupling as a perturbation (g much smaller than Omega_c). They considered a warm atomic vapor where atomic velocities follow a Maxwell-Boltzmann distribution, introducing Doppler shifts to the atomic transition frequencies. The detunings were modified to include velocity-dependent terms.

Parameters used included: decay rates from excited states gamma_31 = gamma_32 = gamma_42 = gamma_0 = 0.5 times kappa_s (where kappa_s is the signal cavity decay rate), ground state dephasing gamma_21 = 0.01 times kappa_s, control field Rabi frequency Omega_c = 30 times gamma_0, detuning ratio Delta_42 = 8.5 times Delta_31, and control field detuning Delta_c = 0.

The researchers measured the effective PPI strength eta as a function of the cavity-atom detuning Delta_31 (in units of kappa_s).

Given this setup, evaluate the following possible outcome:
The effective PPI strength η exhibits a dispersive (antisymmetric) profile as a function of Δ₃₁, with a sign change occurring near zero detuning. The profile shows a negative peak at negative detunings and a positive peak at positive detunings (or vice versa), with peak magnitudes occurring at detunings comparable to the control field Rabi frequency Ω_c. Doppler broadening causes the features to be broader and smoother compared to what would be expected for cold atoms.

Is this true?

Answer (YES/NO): YES